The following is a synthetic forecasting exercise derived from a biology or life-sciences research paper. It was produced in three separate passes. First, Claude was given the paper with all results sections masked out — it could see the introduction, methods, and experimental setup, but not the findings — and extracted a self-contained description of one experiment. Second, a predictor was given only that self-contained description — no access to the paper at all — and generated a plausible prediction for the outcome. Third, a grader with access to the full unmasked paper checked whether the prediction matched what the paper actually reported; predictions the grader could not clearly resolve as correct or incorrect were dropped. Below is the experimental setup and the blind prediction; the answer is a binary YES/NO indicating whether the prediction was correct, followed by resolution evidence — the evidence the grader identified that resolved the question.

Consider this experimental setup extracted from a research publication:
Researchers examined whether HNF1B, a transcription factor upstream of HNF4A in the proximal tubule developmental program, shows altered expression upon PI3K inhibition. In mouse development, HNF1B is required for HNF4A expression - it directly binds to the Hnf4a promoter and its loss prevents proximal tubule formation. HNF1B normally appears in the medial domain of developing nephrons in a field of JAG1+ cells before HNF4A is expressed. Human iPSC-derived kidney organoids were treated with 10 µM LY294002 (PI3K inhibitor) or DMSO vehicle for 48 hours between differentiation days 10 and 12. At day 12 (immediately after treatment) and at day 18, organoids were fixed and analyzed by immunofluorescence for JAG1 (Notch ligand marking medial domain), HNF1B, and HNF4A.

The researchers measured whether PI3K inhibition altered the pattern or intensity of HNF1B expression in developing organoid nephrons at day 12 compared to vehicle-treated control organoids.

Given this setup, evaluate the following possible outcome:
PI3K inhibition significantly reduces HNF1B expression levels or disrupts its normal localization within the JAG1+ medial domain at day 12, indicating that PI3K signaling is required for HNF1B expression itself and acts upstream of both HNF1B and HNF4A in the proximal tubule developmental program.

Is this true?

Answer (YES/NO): NO